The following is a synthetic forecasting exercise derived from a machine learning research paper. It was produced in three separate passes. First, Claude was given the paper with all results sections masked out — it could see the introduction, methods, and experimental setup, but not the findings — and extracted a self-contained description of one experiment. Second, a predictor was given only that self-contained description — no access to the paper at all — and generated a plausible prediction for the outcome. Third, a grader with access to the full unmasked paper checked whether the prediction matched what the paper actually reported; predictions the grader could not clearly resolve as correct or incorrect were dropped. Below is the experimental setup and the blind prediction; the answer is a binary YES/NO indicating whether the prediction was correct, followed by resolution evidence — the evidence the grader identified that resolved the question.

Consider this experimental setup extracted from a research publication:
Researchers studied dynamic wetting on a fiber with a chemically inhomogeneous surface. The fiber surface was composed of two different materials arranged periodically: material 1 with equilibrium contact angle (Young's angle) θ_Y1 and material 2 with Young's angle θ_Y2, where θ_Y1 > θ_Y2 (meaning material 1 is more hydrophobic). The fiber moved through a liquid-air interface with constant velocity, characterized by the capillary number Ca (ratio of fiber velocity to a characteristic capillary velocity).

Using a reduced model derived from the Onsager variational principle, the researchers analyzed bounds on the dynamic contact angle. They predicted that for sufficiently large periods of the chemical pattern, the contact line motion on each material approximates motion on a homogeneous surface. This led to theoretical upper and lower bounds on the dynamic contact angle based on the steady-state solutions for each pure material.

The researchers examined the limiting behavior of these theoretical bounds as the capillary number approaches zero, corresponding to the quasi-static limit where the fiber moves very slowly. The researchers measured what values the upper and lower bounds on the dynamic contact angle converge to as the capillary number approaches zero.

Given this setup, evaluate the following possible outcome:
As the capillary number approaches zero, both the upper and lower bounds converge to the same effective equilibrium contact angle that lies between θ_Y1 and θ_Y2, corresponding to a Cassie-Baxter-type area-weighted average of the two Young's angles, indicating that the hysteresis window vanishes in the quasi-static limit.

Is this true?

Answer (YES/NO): NO